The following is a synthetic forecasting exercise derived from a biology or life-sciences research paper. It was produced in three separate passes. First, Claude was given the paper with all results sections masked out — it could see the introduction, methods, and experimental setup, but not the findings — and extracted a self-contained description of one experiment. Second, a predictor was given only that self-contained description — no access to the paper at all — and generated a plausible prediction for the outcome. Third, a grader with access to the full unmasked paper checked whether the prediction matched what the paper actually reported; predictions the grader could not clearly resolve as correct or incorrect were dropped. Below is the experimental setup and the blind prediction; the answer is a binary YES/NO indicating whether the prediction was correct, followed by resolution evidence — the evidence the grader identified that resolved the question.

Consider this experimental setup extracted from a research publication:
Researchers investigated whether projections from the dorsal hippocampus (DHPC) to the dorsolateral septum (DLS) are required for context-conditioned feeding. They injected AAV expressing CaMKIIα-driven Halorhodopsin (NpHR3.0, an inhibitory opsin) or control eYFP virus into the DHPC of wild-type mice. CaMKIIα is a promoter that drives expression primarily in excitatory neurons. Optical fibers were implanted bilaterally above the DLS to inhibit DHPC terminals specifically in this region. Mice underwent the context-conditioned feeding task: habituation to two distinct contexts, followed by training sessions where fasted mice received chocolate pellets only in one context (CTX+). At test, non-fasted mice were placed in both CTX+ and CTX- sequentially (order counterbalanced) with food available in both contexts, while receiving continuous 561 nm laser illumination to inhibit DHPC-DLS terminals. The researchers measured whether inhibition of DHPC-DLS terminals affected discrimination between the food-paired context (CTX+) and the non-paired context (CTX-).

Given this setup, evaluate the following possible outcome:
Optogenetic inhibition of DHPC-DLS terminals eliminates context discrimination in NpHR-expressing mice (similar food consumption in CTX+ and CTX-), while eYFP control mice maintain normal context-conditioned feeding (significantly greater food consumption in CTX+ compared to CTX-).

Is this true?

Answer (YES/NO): YES